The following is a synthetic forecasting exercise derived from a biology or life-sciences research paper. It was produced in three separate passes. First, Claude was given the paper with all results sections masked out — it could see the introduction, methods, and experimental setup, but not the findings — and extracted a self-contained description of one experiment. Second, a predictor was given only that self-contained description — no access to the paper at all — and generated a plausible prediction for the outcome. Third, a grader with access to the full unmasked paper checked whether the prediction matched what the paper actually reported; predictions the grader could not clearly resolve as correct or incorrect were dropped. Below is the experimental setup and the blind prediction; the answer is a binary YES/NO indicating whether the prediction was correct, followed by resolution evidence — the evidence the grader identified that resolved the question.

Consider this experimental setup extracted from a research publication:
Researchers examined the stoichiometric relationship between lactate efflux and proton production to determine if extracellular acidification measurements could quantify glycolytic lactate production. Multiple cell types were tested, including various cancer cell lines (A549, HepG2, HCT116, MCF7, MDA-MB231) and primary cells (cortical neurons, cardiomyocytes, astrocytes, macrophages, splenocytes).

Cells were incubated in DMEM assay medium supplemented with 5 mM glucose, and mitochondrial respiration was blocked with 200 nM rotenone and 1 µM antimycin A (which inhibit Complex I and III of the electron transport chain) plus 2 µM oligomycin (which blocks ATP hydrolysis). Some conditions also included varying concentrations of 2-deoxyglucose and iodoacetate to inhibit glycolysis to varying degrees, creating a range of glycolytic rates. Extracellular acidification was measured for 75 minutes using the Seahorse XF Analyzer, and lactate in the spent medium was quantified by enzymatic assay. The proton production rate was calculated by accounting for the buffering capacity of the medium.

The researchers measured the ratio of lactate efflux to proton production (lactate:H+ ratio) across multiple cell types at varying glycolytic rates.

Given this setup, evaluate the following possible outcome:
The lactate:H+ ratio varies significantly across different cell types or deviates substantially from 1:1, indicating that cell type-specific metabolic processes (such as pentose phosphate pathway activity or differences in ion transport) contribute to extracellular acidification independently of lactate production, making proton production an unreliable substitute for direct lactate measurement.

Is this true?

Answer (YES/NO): NO